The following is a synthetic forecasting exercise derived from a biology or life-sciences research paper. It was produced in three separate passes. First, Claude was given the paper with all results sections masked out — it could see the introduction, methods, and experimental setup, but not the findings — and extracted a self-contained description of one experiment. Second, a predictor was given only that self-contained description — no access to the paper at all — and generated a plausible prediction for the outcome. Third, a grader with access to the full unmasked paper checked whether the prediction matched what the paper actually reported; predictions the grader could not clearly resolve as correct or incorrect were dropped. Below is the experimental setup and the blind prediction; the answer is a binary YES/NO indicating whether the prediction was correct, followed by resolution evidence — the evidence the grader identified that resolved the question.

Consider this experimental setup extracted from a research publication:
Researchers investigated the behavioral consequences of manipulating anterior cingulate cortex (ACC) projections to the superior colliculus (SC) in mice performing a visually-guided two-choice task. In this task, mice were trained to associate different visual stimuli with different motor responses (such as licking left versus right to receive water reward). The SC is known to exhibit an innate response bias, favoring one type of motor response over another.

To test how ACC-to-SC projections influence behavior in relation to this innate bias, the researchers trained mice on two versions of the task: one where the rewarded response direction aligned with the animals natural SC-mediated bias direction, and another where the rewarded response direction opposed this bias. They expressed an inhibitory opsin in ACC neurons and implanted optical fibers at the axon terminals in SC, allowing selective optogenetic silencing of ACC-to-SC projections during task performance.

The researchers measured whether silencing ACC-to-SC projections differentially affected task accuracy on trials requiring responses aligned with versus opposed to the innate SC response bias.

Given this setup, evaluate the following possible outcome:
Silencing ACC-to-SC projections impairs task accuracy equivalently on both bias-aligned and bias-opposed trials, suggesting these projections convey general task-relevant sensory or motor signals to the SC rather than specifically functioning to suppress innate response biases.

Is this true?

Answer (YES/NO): NO